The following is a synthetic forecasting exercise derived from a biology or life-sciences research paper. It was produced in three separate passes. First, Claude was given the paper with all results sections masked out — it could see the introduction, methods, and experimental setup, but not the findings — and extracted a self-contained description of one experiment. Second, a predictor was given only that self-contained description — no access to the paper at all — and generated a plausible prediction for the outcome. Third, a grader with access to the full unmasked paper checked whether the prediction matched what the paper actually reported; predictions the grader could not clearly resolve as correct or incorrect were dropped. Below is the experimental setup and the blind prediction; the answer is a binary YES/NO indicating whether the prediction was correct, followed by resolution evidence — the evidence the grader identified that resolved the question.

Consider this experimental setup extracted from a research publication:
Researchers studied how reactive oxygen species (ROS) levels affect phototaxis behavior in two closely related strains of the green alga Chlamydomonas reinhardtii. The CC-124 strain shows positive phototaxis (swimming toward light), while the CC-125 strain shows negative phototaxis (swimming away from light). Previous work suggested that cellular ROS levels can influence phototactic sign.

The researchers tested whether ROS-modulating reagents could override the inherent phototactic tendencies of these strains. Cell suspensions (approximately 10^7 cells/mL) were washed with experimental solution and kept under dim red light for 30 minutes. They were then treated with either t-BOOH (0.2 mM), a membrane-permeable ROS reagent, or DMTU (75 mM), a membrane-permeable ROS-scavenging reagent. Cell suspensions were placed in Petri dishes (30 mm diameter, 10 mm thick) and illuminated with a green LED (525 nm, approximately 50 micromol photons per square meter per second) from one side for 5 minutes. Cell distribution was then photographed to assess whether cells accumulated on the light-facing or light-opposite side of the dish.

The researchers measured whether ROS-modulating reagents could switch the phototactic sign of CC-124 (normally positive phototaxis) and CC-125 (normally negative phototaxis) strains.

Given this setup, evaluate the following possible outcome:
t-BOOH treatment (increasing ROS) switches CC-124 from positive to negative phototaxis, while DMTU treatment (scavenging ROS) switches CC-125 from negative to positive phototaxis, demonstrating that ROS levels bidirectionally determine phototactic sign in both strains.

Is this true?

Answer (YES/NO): NO